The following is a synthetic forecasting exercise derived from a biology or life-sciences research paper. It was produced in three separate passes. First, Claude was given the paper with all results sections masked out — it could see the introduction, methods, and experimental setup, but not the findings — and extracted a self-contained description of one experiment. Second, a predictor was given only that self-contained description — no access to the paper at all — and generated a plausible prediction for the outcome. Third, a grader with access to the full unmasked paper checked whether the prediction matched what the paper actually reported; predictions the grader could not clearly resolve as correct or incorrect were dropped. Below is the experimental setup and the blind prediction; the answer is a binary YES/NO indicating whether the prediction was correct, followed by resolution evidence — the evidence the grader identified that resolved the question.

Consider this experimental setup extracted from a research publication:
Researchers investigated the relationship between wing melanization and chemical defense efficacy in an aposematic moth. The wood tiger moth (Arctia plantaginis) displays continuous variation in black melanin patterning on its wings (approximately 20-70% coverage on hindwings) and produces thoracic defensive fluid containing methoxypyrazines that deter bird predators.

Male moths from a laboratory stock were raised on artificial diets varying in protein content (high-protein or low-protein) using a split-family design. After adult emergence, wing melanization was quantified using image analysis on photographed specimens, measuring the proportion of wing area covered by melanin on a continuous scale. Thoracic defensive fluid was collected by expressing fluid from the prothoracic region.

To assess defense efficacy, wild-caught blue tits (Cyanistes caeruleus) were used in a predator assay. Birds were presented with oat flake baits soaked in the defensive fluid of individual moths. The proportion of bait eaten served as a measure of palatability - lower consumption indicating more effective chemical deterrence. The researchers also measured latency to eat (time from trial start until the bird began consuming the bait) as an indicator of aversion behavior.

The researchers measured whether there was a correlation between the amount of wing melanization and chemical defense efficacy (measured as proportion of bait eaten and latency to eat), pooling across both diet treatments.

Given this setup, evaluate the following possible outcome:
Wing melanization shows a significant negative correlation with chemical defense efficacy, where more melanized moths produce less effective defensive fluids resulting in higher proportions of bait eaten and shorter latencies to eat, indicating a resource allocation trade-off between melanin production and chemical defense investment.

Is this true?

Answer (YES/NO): NO